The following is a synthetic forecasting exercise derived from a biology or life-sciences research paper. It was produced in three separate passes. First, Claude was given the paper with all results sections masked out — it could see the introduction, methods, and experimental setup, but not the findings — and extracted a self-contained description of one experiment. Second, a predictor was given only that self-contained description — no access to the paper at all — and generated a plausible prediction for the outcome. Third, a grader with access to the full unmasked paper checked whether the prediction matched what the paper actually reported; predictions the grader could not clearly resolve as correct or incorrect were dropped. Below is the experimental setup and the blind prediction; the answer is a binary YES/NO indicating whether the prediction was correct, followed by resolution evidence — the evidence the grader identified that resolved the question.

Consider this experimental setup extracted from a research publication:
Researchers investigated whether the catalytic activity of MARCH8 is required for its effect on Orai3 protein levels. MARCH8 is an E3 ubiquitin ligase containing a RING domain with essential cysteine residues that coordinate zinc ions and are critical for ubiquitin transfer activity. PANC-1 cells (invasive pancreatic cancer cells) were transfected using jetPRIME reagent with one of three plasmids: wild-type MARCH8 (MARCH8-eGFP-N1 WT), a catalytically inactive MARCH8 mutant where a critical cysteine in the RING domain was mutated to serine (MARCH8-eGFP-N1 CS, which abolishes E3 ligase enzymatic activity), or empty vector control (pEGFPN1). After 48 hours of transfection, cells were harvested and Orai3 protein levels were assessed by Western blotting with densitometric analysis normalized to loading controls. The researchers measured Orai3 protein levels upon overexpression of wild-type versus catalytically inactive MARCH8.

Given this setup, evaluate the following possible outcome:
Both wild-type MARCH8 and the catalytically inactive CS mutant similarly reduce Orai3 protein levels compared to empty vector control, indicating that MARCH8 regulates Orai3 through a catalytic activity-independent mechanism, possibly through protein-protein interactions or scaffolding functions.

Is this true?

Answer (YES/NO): NO